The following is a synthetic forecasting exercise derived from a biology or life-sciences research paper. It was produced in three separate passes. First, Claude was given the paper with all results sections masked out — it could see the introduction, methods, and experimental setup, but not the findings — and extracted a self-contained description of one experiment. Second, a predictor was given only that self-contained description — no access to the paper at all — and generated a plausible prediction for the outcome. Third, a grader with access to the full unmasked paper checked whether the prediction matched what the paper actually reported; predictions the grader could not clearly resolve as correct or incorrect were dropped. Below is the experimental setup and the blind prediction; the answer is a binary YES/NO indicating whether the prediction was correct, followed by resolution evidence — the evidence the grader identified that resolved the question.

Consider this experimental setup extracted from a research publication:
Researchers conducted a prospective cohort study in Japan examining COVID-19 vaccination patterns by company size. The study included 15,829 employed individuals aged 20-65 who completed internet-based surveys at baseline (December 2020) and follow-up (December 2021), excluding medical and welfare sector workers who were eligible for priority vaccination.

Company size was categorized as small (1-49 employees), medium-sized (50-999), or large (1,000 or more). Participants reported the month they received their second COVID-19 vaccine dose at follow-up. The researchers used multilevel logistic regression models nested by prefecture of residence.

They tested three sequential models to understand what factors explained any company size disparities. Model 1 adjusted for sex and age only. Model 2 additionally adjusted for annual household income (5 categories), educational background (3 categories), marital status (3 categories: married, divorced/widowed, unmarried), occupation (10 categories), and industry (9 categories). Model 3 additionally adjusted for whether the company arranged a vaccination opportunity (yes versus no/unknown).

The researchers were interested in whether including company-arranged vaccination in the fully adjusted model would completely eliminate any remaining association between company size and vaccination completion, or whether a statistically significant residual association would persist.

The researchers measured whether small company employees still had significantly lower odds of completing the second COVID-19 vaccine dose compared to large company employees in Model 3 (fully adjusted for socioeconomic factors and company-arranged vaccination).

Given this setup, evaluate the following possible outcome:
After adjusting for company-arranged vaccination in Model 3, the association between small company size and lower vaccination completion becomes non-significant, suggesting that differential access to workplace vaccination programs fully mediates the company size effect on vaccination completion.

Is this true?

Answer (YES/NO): YES